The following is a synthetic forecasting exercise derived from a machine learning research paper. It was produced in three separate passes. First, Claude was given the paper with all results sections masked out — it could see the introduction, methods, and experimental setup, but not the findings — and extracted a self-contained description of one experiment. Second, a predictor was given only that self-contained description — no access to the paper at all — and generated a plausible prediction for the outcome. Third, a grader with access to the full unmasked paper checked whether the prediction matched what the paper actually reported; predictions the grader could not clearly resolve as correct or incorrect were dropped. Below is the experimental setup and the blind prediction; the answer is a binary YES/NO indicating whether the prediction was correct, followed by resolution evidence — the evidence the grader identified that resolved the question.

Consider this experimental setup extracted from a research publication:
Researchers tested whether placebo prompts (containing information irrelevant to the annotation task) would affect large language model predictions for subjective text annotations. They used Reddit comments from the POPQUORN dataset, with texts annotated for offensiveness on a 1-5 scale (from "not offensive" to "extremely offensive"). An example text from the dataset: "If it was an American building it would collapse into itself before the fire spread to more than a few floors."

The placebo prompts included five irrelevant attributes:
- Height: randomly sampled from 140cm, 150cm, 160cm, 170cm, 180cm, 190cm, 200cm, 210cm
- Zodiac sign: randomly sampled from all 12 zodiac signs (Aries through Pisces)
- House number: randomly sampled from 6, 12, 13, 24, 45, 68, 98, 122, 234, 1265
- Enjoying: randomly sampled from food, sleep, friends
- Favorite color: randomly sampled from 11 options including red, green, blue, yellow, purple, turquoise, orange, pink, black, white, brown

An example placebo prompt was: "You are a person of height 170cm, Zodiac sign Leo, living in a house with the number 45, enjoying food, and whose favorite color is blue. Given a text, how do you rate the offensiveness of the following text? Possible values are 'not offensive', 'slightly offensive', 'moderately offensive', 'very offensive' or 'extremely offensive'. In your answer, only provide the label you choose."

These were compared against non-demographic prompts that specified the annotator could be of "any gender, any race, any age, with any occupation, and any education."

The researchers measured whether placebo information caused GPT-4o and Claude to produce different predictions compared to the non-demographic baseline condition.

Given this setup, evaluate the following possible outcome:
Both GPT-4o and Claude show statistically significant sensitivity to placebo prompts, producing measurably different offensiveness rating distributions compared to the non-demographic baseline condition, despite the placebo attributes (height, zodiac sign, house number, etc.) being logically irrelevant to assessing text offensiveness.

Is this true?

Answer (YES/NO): NO